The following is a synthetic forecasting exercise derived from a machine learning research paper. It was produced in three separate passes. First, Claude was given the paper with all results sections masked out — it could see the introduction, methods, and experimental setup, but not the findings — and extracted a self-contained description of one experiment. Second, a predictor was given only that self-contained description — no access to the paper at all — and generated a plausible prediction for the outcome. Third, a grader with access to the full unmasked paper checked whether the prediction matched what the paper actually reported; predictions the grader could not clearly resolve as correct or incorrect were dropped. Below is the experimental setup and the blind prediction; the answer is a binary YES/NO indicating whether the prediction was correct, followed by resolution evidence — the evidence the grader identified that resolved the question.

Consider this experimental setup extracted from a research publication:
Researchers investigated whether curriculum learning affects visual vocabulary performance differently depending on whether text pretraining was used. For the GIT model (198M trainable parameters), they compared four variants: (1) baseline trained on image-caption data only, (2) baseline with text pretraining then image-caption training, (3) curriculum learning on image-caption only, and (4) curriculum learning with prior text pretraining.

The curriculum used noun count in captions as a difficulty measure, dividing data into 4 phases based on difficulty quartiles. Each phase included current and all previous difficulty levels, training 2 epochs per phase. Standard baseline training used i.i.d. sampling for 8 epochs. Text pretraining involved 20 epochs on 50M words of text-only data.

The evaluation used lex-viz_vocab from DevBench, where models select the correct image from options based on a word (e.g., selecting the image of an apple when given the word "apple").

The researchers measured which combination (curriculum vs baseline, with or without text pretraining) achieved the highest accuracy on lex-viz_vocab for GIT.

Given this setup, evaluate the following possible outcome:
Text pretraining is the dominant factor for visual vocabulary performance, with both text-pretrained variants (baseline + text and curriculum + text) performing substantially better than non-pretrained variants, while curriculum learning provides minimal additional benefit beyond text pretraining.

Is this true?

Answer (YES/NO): NO